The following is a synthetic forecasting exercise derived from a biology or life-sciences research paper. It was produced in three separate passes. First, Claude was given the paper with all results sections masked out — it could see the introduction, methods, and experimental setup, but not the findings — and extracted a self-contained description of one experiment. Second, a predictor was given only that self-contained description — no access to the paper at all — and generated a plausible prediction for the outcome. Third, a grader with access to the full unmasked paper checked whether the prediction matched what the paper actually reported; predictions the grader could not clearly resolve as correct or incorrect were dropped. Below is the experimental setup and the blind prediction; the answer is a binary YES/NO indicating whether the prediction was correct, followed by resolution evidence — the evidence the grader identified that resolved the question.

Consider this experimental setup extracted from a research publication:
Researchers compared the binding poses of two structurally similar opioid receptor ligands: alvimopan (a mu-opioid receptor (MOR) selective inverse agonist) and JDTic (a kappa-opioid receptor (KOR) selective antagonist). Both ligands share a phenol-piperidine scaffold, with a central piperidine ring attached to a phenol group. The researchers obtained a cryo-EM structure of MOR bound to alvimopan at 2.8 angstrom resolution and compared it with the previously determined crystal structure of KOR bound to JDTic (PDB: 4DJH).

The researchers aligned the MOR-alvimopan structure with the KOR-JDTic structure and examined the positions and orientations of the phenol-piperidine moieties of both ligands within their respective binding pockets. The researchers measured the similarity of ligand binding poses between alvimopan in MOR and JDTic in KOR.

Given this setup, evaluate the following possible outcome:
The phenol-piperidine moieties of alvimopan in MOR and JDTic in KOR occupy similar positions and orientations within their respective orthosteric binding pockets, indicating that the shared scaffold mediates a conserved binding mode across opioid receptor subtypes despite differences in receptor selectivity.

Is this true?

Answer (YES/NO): NO